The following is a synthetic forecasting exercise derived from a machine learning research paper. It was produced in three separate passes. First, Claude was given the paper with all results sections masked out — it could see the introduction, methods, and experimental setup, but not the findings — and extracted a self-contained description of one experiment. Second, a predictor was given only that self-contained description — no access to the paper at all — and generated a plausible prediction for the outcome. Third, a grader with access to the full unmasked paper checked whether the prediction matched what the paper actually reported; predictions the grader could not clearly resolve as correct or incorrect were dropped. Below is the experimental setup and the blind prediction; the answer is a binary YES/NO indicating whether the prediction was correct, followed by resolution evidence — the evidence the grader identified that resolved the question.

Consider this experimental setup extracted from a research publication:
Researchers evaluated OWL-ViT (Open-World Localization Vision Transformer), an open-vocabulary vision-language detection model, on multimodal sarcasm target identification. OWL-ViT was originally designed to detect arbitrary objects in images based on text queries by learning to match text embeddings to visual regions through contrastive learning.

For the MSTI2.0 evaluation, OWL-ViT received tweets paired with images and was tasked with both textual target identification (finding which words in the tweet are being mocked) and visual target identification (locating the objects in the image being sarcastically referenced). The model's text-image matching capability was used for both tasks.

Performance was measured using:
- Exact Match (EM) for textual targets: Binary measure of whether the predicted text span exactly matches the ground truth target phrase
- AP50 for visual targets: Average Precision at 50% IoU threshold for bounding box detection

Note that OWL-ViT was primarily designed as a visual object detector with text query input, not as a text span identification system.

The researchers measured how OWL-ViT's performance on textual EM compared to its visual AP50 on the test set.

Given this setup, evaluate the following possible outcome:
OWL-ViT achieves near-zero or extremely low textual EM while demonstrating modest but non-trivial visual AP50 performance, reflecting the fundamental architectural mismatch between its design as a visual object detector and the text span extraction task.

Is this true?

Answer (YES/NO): NO